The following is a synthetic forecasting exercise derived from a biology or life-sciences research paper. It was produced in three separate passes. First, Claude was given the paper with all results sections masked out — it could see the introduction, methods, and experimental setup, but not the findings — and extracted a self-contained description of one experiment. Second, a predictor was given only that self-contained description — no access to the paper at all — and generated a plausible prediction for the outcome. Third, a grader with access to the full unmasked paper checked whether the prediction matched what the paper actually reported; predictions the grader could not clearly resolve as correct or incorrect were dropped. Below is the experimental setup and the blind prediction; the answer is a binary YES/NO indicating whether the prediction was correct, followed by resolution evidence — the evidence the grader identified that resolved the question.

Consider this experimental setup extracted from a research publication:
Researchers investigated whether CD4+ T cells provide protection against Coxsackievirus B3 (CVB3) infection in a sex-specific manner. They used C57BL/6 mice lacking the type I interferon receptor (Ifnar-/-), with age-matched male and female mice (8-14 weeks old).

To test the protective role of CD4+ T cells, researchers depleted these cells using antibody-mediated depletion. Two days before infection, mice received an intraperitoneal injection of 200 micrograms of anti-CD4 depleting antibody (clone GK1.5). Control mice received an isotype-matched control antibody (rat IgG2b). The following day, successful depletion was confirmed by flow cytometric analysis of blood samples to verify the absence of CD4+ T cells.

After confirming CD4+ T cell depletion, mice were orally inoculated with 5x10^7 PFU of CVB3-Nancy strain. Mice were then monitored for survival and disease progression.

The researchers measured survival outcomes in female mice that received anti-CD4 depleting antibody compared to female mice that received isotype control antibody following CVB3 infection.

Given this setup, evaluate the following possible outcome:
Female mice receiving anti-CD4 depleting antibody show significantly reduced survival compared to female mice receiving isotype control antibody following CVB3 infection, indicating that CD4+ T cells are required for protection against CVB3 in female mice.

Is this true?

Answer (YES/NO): YES